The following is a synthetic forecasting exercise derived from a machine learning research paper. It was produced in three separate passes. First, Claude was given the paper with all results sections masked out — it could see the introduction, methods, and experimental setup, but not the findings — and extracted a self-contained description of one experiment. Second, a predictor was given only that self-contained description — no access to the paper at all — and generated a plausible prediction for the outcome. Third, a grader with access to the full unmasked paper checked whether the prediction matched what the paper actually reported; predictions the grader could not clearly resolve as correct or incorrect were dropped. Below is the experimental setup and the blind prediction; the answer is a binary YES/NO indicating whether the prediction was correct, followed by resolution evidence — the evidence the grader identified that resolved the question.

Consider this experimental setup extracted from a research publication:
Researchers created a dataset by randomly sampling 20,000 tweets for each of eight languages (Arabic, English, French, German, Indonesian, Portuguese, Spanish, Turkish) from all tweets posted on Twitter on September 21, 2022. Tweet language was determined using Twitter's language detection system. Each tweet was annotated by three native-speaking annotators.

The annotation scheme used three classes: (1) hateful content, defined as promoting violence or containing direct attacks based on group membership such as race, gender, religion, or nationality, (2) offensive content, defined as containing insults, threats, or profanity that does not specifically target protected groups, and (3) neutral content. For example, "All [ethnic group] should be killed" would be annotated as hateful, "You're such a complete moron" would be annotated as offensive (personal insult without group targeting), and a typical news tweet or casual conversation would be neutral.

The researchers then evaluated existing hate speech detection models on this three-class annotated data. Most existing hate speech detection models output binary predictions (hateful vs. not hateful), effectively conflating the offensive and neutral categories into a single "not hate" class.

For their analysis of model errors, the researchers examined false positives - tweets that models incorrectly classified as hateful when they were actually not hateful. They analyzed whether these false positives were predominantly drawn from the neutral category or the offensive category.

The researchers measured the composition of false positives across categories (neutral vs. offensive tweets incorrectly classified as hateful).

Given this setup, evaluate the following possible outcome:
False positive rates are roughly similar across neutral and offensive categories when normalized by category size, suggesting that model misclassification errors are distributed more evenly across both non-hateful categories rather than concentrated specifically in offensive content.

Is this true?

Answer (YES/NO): NO